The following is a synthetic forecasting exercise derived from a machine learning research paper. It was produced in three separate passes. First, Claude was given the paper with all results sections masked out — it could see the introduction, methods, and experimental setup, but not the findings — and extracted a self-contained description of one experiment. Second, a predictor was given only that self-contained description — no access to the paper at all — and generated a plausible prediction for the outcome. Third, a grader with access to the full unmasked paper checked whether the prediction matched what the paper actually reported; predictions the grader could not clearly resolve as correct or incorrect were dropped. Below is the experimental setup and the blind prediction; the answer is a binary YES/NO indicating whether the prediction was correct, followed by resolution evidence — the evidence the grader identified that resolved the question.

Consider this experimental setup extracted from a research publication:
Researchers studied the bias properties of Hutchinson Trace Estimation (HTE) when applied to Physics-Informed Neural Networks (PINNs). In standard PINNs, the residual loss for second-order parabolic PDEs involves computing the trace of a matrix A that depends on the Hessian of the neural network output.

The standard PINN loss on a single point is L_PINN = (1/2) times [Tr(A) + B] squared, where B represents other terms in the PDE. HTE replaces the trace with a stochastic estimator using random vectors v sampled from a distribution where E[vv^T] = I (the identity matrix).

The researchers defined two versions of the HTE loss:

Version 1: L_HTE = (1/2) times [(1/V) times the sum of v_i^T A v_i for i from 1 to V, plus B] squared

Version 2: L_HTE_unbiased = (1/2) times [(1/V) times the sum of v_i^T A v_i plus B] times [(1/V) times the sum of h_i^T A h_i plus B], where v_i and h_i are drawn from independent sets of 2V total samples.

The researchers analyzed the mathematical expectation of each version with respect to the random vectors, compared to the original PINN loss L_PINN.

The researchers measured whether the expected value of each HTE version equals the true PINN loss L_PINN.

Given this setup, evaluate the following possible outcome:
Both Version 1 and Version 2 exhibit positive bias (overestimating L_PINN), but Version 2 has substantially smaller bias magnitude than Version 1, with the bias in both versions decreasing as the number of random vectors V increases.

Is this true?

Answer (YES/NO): NO